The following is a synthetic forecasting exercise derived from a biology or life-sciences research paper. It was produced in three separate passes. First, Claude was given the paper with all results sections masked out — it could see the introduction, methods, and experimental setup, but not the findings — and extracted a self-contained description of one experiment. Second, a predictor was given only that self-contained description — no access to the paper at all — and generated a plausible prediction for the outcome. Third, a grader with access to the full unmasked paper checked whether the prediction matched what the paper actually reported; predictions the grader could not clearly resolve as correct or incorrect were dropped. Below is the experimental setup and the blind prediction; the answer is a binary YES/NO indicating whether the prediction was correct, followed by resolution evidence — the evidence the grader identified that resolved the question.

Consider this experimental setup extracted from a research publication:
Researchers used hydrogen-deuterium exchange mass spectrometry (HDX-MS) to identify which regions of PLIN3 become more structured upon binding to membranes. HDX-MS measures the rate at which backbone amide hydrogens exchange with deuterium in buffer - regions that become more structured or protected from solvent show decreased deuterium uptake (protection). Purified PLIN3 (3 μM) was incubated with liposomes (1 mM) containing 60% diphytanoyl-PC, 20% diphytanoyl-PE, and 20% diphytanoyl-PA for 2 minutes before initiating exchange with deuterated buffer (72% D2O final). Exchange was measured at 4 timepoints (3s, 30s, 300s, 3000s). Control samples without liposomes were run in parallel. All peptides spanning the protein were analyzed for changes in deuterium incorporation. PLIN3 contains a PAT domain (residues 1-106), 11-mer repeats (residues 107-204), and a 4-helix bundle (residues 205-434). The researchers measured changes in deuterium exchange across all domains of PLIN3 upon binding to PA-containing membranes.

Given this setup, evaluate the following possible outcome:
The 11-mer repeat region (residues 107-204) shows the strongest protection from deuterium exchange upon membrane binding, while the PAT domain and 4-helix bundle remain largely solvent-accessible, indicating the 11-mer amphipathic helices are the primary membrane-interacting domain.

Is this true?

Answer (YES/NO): NO